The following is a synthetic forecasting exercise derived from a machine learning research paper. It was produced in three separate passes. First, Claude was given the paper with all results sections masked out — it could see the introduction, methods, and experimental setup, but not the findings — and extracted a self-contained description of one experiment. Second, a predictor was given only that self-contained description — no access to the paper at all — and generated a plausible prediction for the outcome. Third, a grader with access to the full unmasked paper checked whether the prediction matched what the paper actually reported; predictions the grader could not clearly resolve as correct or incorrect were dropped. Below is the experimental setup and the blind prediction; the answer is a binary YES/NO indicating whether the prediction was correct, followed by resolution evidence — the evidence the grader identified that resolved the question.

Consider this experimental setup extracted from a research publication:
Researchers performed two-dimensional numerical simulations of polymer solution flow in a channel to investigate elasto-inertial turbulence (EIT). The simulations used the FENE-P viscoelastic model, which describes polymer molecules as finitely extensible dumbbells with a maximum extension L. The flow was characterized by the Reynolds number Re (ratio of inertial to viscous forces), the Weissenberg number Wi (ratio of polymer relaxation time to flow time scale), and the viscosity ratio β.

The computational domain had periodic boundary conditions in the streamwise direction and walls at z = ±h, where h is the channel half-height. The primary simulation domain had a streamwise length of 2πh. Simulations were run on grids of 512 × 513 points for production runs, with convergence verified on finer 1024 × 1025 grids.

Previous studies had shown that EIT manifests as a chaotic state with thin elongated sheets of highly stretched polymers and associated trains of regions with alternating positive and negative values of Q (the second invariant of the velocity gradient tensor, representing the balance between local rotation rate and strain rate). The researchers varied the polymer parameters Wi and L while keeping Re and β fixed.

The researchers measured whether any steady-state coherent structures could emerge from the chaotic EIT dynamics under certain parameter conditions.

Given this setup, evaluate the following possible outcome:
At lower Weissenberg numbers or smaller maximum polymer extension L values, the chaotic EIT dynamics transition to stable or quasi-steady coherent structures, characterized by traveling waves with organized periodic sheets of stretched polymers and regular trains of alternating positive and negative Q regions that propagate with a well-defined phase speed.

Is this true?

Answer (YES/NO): NO